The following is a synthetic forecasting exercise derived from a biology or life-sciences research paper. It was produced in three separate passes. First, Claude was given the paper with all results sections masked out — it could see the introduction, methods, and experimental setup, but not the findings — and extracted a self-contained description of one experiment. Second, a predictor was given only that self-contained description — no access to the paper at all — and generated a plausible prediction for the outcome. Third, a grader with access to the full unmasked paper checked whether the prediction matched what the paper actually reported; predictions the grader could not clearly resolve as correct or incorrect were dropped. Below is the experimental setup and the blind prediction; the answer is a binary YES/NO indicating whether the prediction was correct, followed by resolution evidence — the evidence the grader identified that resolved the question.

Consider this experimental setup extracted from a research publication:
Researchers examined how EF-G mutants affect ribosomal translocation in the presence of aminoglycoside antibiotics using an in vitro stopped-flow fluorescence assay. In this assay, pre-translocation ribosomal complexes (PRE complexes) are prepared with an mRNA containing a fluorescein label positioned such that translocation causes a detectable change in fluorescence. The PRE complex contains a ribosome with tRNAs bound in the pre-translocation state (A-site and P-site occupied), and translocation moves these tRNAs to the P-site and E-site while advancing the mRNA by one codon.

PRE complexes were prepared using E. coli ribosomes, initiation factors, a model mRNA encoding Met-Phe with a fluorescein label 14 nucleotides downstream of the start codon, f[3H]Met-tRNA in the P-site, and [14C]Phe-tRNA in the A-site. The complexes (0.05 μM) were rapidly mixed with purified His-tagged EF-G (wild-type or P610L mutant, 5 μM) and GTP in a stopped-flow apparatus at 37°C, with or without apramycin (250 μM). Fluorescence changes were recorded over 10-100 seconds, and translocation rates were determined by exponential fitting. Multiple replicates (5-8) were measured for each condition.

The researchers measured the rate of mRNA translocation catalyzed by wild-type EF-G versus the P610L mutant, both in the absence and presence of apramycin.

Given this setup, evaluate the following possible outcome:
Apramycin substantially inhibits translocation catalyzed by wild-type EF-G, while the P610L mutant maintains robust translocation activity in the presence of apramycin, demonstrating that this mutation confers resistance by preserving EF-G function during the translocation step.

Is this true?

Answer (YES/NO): NO